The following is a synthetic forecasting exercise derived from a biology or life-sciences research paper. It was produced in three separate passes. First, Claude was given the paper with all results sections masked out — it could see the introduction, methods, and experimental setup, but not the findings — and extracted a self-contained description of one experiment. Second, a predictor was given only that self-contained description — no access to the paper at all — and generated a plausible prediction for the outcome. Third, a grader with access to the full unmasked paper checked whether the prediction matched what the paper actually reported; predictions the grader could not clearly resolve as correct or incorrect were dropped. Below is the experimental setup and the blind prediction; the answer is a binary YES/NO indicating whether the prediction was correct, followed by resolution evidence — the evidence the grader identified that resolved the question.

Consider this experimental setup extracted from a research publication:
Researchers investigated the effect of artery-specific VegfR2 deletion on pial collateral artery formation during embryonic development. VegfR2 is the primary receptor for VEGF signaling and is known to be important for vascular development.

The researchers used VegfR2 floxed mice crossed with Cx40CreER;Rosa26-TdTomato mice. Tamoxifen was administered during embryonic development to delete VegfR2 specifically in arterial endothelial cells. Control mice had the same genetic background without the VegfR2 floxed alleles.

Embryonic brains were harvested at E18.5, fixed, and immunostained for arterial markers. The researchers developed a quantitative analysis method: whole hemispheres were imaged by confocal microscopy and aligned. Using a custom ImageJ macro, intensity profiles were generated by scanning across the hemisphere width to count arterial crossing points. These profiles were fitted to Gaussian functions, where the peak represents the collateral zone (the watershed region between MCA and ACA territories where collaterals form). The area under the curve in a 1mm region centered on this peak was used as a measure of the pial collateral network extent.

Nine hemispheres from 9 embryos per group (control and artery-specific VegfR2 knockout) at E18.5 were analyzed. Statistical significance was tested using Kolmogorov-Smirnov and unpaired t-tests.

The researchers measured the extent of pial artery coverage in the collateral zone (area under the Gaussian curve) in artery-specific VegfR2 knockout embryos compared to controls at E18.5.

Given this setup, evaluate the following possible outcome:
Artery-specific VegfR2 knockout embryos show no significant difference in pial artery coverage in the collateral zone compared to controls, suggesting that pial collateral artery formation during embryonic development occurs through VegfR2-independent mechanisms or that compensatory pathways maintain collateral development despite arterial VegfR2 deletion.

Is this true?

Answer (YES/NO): NO